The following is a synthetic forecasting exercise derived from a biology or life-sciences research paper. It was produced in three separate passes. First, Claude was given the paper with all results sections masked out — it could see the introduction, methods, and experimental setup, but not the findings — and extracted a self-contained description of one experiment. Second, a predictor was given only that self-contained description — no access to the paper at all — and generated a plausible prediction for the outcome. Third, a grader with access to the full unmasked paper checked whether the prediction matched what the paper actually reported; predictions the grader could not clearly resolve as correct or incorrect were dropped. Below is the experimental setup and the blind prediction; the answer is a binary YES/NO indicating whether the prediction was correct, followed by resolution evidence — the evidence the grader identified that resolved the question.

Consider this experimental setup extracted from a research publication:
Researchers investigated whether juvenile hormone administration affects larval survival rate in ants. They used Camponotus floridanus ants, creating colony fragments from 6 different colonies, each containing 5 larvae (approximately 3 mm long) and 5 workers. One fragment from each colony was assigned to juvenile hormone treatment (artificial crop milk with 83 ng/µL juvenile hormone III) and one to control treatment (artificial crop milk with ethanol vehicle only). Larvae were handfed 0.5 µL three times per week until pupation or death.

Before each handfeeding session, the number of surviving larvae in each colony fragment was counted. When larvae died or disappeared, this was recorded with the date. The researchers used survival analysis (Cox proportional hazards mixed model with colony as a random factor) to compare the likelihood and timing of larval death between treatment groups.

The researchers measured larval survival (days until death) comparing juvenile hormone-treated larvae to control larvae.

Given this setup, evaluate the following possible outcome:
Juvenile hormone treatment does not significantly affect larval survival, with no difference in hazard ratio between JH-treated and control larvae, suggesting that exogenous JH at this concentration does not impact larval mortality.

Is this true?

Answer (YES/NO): NO